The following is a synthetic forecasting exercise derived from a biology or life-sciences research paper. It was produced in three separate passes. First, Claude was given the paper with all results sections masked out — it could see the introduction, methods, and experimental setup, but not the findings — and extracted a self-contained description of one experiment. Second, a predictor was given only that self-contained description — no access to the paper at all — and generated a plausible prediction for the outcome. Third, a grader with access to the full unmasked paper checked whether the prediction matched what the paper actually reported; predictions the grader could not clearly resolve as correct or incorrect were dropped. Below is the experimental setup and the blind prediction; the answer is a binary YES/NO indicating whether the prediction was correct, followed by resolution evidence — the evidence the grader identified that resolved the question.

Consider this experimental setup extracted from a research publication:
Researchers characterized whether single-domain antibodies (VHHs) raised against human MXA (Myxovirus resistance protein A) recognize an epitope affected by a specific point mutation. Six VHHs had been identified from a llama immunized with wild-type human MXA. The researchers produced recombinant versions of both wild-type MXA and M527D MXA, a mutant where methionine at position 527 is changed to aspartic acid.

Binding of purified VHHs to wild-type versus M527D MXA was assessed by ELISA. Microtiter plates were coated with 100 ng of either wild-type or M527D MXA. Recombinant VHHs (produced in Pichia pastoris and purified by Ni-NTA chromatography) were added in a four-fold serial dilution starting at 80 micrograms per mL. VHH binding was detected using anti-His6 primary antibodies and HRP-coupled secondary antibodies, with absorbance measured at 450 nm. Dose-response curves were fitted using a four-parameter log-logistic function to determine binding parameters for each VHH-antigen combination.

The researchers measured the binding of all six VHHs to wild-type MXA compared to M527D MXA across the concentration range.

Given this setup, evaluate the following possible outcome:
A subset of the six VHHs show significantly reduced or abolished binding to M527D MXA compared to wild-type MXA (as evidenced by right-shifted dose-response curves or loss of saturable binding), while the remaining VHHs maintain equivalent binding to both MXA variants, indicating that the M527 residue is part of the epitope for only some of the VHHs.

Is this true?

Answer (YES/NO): NO